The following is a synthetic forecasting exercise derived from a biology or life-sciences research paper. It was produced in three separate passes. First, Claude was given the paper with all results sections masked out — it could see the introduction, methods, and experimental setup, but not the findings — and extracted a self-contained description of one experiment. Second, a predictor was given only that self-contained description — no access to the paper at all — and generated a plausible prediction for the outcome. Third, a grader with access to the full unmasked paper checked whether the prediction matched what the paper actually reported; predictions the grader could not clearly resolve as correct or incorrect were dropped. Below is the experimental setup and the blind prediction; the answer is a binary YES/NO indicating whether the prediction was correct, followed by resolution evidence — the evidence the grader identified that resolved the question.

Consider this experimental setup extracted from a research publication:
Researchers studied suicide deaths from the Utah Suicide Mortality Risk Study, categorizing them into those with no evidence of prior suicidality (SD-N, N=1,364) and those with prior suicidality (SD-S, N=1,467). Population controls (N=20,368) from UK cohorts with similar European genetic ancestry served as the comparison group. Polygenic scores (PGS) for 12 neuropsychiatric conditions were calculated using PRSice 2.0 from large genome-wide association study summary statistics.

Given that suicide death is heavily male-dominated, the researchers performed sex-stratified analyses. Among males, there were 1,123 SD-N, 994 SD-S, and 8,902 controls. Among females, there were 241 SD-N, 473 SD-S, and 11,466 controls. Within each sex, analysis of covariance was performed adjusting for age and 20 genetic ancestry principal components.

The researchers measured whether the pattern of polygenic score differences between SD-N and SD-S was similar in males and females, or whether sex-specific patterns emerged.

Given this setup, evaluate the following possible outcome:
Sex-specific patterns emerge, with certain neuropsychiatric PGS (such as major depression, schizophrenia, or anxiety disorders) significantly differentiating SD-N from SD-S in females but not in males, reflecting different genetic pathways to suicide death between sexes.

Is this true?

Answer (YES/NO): NO